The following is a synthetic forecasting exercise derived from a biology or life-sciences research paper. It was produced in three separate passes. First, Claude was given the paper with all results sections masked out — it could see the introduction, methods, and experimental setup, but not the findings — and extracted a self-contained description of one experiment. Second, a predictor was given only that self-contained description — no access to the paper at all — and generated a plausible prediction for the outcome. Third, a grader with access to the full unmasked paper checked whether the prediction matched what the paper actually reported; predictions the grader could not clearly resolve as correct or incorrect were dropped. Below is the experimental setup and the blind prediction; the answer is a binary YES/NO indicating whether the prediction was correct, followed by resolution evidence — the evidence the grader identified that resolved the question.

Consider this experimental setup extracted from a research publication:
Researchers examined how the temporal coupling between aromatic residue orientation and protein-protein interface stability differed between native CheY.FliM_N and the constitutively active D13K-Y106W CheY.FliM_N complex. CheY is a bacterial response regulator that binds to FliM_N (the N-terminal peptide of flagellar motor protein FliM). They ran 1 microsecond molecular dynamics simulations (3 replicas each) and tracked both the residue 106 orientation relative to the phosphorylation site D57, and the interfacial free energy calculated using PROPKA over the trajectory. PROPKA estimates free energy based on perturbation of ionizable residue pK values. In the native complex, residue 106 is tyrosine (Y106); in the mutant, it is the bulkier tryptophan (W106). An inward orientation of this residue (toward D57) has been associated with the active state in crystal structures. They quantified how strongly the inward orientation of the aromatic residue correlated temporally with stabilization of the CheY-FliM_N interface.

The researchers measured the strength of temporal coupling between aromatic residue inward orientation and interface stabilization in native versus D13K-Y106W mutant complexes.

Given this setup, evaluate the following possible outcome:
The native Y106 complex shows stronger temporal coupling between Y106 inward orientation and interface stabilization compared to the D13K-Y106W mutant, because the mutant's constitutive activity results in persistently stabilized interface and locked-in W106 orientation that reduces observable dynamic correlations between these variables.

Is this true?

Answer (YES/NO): NO